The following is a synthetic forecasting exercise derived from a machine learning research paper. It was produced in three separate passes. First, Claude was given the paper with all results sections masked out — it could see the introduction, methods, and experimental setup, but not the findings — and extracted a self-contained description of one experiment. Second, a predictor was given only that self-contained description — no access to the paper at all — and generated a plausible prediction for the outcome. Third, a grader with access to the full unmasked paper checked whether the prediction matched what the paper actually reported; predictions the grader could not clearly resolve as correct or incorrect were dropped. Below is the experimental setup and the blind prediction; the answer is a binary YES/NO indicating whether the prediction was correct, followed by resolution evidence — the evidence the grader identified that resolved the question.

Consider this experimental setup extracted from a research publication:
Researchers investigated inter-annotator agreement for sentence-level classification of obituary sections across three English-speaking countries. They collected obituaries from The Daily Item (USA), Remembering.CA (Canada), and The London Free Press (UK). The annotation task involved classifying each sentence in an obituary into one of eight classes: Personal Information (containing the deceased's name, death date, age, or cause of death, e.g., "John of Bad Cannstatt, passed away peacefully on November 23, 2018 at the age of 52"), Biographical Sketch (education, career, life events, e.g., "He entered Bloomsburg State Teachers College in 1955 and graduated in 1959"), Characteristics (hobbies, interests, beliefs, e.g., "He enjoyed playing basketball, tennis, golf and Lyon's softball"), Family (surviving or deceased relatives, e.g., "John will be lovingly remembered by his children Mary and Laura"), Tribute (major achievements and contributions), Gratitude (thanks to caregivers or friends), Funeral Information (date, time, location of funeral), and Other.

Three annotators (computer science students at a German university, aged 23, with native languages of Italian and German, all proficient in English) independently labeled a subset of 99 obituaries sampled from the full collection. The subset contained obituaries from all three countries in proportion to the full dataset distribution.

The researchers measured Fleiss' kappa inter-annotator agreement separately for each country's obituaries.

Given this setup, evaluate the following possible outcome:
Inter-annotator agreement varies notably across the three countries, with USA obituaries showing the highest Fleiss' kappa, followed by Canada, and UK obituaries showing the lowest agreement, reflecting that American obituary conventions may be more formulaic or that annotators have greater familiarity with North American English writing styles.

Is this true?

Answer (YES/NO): YES